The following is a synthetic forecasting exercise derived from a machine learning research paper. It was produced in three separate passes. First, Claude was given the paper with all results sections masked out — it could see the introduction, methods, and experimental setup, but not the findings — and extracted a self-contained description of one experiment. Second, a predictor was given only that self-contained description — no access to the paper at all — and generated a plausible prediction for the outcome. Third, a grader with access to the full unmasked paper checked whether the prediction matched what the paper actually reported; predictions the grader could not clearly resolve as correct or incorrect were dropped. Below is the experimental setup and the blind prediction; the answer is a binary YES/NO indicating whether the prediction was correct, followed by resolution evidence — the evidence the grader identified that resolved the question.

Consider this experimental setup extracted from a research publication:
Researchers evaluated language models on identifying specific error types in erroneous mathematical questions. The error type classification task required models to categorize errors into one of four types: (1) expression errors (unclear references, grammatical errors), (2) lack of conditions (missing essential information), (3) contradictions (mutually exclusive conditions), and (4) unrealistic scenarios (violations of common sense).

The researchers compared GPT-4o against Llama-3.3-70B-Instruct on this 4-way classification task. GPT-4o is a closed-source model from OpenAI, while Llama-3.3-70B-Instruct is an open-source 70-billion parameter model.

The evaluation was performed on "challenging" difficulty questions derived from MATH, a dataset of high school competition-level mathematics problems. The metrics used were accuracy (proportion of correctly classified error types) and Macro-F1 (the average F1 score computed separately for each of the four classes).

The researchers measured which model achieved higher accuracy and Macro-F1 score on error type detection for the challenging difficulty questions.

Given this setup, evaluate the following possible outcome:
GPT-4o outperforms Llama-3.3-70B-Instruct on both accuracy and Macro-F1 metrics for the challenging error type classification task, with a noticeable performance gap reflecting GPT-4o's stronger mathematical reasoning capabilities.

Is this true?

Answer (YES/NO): NO